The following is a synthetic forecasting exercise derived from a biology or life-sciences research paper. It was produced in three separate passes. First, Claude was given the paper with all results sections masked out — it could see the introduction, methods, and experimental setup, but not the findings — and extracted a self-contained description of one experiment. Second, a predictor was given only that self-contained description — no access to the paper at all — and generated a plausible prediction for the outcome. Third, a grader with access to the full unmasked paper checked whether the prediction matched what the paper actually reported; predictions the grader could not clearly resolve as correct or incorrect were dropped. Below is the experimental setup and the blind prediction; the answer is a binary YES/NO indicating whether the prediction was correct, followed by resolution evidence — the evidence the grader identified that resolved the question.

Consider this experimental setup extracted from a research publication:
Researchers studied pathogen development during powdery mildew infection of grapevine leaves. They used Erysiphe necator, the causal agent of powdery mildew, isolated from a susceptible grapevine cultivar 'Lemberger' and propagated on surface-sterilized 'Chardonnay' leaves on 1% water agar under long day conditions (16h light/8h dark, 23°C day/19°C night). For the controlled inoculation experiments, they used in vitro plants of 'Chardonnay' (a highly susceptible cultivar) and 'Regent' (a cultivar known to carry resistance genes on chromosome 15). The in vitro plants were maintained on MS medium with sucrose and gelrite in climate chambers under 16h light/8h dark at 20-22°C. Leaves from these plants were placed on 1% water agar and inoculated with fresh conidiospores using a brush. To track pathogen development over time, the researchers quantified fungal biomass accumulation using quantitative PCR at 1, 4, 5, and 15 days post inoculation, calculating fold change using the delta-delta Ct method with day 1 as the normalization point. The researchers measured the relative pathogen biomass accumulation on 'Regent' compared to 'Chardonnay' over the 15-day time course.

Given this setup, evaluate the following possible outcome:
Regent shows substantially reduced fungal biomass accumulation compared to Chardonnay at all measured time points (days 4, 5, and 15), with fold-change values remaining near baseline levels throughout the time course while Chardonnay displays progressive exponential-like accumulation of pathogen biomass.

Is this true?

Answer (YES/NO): NO